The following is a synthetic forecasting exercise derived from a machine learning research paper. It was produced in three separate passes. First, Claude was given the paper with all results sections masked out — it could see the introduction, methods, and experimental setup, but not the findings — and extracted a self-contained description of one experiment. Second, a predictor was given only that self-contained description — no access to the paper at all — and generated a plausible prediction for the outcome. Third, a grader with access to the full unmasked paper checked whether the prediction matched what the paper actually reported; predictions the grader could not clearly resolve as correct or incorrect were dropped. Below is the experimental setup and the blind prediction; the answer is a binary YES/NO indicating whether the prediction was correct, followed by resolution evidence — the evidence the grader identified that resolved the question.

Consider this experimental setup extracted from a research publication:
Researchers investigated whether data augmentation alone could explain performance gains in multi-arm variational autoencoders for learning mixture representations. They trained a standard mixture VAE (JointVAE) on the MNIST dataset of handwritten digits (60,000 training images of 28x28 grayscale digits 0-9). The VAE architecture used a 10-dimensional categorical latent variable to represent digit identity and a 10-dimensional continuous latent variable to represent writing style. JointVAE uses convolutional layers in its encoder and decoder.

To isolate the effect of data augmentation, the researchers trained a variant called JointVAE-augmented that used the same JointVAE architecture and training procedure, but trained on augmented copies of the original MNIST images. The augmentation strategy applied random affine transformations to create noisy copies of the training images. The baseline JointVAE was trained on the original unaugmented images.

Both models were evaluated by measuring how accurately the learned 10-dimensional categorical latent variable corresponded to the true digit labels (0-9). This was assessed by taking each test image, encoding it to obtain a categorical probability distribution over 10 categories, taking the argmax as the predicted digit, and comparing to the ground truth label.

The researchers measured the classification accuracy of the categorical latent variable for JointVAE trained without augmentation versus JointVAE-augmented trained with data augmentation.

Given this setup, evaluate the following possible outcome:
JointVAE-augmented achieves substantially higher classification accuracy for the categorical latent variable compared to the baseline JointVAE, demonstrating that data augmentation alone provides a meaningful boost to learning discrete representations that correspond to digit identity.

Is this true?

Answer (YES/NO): NO